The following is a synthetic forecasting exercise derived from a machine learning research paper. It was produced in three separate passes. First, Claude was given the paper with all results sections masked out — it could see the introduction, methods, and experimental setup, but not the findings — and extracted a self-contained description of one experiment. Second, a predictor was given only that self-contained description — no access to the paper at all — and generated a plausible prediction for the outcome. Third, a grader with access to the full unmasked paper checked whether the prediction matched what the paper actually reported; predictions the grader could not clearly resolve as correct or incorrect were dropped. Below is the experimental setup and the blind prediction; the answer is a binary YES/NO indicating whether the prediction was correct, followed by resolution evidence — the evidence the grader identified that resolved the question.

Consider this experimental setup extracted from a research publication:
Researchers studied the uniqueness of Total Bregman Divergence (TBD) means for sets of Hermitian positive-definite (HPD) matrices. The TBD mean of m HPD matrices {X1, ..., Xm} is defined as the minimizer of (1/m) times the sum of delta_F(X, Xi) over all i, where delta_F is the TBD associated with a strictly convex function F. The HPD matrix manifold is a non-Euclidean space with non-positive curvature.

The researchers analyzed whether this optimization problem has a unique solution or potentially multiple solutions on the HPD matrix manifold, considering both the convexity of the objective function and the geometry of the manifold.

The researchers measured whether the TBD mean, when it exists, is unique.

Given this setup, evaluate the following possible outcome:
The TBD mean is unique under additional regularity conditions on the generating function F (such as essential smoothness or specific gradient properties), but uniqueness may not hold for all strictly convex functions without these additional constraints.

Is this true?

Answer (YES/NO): NO